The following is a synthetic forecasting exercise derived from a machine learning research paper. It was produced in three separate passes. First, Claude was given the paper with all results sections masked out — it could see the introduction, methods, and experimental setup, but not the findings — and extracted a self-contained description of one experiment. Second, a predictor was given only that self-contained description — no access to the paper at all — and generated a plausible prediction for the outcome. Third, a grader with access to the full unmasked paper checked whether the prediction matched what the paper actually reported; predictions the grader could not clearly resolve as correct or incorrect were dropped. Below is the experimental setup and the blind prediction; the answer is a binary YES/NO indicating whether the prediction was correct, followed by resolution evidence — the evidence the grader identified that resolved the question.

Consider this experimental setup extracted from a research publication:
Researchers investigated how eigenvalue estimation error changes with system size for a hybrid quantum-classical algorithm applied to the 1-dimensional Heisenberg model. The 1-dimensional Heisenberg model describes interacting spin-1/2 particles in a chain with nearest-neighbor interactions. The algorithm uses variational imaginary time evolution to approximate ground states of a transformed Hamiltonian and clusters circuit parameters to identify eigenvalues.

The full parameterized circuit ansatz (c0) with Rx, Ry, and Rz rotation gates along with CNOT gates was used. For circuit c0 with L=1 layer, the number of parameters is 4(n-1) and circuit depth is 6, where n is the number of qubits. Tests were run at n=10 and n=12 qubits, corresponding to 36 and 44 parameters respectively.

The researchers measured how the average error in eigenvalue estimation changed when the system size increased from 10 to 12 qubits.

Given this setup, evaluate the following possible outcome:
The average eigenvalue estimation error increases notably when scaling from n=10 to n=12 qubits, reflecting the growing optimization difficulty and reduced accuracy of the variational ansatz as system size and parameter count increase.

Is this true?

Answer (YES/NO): NO